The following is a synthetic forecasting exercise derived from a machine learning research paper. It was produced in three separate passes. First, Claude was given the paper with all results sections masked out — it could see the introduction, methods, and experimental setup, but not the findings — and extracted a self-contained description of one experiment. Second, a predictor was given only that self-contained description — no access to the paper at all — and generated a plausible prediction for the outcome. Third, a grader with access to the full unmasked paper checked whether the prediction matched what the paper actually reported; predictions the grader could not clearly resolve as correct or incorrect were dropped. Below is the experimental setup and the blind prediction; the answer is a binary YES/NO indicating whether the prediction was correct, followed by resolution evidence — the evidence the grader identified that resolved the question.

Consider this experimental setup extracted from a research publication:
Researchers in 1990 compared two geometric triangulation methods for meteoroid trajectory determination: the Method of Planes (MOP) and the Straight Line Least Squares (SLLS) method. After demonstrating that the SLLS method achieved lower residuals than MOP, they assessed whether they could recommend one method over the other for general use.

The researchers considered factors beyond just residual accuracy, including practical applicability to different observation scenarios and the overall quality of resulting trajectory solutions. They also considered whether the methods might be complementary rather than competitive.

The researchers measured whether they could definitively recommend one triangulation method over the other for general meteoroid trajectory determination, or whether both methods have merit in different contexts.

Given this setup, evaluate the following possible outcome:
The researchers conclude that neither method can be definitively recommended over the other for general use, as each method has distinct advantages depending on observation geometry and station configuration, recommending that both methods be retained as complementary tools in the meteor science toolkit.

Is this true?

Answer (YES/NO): YES